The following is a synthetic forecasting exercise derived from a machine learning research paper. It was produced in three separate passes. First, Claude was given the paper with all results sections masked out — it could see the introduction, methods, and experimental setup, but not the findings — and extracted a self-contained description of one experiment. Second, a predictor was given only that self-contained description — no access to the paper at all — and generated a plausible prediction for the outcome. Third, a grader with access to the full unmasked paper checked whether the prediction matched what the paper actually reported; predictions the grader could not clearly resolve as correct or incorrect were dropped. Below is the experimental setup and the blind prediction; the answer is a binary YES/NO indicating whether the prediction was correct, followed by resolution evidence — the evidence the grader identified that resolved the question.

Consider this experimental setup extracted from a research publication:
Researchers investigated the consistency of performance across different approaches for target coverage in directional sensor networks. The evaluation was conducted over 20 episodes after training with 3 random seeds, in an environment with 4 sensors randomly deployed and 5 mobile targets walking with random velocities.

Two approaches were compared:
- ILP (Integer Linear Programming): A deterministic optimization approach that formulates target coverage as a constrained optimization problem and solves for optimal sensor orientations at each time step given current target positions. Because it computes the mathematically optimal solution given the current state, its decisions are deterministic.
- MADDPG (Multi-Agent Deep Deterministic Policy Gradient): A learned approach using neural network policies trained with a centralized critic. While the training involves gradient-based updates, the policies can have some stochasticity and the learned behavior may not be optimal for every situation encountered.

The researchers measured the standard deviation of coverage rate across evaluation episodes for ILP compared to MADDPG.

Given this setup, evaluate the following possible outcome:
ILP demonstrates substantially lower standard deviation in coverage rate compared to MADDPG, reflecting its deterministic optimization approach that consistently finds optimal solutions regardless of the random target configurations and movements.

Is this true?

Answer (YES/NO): NO